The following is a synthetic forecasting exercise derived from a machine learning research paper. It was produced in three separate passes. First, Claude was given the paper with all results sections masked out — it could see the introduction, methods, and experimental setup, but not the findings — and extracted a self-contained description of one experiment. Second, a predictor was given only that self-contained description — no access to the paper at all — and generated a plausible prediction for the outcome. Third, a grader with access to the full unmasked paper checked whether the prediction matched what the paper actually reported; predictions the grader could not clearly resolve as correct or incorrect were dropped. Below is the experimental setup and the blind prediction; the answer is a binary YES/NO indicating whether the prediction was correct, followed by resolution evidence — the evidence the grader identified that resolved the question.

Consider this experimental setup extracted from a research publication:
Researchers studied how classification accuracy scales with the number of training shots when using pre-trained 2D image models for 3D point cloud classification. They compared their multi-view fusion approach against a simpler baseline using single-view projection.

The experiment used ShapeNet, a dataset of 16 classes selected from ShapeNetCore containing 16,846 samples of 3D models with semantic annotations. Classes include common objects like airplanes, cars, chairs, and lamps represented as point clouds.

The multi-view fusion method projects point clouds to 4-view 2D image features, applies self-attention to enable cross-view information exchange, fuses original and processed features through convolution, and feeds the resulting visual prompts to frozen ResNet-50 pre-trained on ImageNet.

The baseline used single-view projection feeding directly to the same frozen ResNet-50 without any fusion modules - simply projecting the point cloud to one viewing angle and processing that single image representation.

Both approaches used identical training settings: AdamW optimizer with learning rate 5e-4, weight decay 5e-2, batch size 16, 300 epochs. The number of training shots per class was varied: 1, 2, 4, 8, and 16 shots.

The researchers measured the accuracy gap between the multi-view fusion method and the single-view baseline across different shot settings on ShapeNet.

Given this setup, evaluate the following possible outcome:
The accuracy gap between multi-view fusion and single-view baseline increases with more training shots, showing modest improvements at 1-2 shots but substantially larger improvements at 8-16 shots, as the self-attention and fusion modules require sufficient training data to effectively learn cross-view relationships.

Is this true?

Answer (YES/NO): NO